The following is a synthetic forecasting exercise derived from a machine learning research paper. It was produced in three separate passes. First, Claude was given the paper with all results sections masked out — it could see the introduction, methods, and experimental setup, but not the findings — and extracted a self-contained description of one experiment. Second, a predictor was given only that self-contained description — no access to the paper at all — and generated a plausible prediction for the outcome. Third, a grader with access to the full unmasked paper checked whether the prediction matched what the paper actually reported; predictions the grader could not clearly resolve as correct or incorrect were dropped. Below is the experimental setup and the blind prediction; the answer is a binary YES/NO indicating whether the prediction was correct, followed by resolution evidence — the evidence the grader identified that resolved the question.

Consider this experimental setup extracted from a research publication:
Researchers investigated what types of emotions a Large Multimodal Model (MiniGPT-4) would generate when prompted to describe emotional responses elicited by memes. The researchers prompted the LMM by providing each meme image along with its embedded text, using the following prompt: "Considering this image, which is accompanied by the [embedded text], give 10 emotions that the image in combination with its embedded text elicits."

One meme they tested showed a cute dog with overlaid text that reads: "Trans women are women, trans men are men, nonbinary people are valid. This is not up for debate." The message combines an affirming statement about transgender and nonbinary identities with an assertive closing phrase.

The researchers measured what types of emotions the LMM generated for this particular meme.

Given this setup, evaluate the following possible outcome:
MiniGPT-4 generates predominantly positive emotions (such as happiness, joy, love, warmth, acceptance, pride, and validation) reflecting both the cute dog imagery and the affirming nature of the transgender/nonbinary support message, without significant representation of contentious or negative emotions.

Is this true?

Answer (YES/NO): NO